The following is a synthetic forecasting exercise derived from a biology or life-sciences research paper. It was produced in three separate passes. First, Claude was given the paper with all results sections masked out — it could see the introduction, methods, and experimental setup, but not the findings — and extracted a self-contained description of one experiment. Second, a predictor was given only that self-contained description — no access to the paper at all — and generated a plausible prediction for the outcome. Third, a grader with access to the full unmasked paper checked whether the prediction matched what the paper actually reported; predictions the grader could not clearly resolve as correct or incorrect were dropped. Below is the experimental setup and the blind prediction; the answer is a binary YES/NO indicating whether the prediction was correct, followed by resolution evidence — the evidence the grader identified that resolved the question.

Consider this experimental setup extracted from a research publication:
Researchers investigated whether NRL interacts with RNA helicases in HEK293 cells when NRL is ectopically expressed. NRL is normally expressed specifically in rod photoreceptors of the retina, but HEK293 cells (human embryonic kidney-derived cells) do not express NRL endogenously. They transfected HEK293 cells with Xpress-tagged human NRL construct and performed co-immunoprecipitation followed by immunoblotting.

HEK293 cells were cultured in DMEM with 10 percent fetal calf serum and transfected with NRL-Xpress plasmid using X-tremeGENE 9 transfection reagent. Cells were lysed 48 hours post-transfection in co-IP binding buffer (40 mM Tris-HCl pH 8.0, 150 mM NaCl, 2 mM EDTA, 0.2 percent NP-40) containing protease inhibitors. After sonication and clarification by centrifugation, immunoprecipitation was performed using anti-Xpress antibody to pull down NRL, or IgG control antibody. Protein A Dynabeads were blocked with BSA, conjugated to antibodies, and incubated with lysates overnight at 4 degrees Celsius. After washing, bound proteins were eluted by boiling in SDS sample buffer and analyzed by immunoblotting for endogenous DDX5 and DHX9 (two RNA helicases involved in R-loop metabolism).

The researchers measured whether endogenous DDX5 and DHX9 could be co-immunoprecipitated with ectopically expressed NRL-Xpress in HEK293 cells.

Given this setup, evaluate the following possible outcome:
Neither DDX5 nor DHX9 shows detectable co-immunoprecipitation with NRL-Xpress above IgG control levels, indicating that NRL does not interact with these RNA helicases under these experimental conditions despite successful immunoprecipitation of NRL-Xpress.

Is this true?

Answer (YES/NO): NO